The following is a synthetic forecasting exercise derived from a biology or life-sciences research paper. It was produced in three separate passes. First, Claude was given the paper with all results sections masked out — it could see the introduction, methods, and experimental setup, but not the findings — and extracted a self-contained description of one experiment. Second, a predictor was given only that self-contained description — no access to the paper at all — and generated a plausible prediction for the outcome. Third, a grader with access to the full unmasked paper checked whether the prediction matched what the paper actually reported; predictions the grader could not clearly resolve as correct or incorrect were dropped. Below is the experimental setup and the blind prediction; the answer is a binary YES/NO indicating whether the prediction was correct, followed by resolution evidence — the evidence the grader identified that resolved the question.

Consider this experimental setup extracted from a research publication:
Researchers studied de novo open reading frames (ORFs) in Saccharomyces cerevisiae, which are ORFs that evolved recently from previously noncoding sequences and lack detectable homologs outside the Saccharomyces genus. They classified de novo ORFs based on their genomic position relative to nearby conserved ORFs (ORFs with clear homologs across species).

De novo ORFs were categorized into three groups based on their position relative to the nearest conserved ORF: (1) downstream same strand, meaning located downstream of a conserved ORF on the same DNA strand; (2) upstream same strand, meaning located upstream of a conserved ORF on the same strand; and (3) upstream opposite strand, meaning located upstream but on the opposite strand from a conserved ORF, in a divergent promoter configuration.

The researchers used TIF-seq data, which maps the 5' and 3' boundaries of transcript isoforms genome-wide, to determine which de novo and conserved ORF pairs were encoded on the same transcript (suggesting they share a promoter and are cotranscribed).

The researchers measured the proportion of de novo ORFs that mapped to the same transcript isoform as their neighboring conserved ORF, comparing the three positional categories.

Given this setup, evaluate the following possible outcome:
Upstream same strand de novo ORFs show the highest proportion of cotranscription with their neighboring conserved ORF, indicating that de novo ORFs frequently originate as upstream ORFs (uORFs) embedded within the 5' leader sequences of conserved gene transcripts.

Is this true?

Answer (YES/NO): NO